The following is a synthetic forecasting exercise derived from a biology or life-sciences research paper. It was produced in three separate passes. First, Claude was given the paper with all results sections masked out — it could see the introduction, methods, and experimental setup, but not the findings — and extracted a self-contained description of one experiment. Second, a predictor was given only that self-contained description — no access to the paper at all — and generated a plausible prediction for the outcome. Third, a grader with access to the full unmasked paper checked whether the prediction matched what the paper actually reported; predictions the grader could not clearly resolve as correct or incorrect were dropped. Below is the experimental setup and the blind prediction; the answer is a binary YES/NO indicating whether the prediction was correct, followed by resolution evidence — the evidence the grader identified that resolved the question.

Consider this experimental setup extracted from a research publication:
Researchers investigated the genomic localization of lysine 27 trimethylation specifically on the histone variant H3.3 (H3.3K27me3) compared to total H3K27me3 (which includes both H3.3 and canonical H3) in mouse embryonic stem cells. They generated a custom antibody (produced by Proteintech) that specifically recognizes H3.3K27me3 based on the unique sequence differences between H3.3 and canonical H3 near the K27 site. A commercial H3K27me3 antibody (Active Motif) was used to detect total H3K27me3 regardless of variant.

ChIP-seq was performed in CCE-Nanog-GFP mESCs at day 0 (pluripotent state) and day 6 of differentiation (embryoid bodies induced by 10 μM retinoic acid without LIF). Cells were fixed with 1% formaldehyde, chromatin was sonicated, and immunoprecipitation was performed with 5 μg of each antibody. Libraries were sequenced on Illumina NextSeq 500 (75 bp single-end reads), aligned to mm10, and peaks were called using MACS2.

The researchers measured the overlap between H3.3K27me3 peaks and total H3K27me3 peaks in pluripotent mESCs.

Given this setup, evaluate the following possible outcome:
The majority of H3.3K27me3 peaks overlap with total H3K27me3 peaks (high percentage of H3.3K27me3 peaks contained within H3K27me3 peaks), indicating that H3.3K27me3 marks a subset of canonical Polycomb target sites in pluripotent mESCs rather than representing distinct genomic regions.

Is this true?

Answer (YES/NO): NO